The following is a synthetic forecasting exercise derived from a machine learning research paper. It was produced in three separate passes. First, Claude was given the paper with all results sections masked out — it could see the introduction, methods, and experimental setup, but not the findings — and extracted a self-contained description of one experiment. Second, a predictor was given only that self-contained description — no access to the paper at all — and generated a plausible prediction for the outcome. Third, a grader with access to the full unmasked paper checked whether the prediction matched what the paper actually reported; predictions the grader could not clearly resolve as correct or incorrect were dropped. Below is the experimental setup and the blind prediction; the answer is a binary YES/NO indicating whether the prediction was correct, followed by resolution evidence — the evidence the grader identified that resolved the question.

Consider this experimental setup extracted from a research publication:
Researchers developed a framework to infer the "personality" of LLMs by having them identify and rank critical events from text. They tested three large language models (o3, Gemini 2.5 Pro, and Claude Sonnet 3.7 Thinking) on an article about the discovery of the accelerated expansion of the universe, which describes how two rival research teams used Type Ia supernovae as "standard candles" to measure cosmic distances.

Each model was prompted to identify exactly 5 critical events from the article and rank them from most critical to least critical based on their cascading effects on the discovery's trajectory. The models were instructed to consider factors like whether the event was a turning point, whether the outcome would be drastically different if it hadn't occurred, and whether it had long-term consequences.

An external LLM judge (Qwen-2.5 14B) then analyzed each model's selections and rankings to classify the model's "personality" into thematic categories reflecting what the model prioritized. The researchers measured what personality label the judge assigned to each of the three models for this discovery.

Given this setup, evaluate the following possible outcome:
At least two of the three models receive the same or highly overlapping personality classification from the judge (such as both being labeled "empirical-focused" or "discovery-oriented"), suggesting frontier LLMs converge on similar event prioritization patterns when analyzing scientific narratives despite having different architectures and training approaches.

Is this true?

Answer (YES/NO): NO